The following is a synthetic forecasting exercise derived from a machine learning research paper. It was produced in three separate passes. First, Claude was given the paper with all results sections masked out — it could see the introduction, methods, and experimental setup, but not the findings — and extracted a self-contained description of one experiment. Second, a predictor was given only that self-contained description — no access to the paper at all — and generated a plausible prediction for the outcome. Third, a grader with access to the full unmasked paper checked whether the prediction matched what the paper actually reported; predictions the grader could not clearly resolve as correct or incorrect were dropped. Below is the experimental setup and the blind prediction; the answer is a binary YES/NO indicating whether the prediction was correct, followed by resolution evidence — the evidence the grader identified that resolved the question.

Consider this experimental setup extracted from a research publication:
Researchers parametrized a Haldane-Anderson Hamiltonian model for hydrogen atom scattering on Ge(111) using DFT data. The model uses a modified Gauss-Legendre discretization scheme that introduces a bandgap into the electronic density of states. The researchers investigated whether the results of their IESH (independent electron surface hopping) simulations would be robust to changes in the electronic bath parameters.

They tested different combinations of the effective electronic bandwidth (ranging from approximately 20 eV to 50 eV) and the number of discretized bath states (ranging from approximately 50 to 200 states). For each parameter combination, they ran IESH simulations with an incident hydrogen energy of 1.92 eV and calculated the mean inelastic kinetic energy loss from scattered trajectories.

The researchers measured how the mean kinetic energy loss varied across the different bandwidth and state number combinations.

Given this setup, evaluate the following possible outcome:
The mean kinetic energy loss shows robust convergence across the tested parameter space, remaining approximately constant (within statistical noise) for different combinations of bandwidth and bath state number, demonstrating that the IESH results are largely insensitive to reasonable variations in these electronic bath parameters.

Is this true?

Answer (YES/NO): YES